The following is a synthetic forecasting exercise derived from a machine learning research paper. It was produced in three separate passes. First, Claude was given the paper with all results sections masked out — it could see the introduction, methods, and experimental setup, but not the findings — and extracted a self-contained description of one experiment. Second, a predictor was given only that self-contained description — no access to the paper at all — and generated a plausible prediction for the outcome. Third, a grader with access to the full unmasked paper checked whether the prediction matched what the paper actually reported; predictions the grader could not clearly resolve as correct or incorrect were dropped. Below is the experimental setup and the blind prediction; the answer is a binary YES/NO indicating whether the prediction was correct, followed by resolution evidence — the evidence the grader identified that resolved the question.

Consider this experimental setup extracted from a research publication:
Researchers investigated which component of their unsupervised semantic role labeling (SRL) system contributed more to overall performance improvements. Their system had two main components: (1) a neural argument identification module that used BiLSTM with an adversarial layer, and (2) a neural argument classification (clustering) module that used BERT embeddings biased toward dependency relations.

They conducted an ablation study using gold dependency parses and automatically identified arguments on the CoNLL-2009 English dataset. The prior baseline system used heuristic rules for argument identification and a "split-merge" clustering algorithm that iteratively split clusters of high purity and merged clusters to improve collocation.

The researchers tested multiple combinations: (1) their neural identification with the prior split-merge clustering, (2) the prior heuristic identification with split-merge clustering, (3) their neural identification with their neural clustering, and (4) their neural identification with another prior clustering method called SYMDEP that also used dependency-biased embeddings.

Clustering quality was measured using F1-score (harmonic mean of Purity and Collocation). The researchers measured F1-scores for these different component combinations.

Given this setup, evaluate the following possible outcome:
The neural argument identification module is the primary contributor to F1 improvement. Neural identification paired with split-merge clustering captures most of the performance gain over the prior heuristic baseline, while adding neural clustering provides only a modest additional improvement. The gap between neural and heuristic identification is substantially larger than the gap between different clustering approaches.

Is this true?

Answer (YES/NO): NO